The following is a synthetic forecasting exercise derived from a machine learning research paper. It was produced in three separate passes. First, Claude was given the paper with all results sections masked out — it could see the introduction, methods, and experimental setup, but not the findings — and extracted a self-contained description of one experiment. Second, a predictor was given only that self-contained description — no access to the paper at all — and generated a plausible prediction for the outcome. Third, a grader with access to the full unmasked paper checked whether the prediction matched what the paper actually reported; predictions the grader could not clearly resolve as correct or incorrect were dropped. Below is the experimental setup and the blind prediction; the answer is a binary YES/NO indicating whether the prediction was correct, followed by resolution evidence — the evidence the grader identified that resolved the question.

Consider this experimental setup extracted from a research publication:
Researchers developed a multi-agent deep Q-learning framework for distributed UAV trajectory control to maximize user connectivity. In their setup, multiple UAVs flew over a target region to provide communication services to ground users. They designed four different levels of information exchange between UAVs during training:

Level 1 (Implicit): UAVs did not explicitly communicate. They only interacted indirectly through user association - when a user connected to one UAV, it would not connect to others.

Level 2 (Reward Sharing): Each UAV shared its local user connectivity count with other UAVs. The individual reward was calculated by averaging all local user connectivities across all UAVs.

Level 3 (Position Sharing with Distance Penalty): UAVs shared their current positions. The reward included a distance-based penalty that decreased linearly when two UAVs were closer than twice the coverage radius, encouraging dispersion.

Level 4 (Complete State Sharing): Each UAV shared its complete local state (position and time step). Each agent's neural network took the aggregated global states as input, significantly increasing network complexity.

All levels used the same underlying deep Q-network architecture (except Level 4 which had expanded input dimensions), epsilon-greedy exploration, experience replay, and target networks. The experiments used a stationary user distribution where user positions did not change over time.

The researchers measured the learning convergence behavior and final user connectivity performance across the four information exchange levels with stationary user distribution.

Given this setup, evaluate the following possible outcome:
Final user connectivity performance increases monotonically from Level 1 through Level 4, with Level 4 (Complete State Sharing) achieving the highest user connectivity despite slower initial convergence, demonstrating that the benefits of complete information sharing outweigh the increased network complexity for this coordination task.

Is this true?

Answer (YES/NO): NO